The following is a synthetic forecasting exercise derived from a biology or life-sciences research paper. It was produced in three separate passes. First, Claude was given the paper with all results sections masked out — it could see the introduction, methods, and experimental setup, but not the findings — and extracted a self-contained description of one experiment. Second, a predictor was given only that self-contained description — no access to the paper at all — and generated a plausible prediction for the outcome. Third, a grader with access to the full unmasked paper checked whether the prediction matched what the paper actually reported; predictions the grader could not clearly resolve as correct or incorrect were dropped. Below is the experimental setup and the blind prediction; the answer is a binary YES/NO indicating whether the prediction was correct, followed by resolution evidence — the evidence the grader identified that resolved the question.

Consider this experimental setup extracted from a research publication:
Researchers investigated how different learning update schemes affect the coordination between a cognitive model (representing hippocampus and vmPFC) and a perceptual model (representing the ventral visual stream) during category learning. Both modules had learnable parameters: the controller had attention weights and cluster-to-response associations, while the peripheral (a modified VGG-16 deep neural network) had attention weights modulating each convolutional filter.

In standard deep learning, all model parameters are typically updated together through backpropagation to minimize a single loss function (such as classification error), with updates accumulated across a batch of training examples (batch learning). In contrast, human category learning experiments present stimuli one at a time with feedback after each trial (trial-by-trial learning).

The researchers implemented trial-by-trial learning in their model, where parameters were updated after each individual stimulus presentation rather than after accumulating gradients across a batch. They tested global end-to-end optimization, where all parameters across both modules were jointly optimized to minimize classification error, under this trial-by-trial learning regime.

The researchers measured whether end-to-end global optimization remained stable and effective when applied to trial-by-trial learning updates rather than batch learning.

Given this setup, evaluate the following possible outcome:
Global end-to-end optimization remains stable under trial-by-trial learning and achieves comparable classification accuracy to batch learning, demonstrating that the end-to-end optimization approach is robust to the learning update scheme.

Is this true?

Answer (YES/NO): NO